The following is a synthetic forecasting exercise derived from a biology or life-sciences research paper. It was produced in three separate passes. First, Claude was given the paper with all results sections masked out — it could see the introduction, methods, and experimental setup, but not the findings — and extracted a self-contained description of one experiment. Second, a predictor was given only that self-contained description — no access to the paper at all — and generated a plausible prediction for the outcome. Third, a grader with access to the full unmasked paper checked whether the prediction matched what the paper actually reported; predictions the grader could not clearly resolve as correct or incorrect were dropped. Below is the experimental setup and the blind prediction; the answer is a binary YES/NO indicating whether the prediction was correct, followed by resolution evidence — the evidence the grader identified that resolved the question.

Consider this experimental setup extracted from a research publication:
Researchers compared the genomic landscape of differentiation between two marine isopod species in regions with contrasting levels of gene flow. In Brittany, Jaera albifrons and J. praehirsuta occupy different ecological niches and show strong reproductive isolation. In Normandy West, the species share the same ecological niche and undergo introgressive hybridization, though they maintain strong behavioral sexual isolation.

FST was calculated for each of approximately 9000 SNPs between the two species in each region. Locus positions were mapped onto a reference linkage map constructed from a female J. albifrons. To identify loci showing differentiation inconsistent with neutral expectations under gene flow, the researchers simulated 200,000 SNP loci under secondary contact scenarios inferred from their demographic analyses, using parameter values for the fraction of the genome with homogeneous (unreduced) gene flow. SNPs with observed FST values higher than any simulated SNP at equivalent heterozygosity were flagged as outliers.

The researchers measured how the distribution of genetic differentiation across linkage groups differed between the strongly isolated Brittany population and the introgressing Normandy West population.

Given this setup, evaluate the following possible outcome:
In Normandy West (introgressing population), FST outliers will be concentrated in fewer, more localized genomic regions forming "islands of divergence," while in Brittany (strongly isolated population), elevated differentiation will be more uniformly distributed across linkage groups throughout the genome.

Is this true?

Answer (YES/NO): YES